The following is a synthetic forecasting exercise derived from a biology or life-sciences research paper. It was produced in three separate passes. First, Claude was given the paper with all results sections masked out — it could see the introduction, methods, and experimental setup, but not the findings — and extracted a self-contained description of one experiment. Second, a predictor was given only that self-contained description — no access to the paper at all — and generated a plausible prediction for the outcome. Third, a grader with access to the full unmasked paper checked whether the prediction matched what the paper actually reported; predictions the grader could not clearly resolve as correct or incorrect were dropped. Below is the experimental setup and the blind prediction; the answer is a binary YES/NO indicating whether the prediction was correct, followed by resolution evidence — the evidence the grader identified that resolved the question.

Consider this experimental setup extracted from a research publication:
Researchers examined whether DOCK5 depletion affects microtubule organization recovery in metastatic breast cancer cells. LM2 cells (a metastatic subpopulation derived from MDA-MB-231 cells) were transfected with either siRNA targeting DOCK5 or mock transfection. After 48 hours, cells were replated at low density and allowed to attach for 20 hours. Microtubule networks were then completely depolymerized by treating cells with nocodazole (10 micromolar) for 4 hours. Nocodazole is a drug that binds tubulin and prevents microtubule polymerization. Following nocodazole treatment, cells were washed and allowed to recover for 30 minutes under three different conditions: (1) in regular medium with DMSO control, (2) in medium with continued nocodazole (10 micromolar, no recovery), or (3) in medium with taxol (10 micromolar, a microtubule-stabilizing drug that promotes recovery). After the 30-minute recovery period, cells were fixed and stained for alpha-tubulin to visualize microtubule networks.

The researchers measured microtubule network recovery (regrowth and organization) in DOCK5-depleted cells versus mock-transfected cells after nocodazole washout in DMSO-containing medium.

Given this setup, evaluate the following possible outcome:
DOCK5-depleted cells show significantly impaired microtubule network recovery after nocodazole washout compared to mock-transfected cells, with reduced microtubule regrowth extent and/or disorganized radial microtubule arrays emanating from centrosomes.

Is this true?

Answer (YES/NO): NO